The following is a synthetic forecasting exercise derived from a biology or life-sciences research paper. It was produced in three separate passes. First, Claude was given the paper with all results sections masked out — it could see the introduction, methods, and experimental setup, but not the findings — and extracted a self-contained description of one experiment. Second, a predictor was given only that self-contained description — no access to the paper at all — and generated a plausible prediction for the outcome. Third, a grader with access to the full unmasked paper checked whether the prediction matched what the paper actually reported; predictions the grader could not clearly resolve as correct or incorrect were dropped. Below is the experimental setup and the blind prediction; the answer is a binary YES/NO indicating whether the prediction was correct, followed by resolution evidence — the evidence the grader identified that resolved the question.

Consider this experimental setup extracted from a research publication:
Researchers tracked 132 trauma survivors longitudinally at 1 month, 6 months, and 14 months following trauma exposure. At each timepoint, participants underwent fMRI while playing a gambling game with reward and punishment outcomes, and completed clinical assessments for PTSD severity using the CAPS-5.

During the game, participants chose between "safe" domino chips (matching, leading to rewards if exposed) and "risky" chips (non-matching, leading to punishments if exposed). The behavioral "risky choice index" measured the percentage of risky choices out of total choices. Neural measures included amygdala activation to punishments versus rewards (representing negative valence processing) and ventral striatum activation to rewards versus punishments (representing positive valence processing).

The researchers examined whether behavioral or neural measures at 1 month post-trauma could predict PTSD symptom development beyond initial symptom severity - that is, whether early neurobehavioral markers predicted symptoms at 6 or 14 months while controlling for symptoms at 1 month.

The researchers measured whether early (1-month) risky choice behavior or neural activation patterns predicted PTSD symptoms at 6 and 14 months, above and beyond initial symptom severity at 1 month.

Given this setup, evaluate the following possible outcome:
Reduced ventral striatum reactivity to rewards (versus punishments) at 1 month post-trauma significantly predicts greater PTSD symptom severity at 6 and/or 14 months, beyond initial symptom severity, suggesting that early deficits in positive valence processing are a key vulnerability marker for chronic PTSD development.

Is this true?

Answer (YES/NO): YES